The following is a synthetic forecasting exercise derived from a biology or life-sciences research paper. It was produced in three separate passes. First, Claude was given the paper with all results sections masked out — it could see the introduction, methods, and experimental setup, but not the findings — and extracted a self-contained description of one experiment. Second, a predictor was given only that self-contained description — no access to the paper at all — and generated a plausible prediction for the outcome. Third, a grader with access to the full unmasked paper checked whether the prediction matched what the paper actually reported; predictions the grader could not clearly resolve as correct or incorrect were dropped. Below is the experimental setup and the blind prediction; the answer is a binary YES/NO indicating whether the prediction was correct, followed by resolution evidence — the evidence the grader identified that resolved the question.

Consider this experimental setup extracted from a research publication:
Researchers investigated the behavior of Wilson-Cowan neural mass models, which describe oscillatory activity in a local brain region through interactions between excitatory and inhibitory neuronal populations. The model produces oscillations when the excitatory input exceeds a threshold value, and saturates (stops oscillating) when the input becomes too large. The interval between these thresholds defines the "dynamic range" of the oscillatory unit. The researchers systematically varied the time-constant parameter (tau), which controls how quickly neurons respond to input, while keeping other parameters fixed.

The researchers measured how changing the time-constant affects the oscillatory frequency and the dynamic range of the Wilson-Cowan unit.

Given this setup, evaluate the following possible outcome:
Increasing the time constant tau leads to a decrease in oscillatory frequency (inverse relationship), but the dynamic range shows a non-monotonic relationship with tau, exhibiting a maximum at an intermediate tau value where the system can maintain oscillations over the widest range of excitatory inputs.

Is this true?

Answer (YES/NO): NO